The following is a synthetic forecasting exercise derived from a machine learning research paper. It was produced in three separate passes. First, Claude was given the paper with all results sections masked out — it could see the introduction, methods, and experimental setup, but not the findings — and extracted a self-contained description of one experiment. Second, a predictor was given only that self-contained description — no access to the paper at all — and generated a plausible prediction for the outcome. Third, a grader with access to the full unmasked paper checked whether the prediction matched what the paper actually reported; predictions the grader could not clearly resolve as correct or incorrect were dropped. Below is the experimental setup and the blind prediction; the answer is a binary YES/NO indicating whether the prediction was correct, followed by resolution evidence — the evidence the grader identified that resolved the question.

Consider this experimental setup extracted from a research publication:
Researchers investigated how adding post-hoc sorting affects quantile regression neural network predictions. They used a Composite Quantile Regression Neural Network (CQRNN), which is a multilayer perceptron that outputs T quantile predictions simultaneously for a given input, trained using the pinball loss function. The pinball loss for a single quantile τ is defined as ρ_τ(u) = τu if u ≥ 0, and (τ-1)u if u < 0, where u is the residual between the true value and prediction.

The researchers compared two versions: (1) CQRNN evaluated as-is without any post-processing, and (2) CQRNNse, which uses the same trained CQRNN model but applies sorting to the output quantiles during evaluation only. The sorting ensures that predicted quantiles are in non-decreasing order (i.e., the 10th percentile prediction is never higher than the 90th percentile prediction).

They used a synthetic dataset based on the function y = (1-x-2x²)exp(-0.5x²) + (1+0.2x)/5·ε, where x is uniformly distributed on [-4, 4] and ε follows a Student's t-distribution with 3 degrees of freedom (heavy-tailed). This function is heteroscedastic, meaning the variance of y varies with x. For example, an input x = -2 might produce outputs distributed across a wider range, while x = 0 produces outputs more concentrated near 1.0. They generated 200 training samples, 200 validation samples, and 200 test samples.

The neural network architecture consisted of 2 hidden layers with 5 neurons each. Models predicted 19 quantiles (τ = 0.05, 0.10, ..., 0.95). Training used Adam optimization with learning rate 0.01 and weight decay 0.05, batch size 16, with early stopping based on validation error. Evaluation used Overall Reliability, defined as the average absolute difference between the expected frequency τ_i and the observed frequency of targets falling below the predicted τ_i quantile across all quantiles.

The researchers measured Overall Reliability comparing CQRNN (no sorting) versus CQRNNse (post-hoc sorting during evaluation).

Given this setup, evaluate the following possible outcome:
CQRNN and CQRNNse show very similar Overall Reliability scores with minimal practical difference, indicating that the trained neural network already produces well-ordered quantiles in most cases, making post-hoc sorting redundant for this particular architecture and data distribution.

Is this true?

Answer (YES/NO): YES